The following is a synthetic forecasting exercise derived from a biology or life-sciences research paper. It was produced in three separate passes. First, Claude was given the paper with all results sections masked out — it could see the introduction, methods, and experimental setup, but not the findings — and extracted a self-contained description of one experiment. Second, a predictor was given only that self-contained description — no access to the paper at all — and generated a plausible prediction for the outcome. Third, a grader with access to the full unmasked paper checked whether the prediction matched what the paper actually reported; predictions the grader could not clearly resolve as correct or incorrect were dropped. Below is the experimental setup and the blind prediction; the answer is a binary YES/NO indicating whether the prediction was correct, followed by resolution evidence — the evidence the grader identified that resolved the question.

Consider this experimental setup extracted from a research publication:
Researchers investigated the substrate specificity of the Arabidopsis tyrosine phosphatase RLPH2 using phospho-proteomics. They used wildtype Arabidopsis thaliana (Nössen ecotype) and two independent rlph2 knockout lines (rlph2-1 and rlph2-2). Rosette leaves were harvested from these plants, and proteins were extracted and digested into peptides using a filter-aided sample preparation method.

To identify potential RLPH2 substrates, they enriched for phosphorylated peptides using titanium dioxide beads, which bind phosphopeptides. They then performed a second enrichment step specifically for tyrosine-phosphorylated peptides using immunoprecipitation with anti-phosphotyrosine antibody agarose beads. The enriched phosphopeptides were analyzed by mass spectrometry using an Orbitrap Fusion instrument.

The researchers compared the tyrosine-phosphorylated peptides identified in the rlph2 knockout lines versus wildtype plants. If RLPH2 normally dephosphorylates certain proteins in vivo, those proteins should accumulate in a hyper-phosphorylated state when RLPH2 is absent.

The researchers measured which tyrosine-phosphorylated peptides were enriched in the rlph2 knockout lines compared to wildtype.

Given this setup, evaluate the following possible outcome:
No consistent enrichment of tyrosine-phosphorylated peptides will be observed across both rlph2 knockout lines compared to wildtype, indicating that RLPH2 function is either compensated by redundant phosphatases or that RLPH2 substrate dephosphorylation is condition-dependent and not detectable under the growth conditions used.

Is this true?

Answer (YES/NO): NO